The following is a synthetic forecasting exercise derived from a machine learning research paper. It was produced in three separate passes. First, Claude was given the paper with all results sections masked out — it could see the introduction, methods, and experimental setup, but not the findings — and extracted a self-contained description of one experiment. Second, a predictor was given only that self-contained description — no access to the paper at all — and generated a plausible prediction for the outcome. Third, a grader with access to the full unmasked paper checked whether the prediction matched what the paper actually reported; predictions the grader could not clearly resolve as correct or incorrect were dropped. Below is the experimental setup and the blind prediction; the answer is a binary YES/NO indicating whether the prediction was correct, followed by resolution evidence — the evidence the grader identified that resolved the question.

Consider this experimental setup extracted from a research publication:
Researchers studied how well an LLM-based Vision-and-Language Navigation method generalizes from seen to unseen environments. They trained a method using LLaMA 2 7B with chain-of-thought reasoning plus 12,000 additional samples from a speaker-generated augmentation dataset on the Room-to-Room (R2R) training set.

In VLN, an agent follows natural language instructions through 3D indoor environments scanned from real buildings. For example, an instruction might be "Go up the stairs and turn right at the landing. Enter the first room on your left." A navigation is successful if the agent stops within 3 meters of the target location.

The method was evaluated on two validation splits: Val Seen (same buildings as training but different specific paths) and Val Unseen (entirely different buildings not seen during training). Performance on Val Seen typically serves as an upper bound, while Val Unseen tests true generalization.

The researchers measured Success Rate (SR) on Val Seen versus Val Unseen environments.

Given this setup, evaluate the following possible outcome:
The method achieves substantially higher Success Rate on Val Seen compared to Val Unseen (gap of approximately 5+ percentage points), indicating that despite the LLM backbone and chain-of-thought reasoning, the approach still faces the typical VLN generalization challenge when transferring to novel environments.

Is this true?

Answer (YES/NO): NO